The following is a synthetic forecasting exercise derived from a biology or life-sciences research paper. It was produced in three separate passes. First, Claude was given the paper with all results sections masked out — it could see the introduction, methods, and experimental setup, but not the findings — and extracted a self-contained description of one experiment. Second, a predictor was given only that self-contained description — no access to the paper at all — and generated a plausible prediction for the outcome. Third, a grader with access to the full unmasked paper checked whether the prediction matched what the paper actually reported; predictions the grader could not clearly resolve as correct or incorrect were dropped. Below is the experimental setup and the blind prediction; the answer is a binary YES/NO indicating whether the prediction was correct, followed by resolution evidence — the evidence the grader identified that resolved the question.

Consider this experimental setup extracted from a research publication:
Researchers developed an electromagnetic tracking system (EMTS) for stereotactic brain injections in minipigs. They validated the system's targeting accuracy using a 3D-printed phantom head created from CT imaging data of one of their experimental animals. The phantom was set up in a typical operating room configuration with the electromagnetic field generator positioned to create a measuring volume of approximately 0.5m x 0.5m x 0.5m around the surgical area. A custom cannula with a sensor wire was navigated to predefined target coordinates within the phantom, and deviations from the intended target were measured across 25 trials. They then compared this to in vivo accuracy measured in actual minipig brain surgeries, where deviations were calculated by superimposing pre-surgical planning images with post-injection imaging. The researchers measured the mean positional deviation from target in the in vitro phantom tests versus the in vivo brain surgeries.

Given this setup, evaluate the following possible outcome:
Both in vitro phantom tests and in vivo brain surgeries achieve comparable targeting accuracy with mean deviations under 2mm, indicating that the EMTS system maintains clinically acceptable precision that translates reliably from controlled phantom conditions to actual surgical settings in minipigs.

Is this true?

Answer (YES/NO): NO